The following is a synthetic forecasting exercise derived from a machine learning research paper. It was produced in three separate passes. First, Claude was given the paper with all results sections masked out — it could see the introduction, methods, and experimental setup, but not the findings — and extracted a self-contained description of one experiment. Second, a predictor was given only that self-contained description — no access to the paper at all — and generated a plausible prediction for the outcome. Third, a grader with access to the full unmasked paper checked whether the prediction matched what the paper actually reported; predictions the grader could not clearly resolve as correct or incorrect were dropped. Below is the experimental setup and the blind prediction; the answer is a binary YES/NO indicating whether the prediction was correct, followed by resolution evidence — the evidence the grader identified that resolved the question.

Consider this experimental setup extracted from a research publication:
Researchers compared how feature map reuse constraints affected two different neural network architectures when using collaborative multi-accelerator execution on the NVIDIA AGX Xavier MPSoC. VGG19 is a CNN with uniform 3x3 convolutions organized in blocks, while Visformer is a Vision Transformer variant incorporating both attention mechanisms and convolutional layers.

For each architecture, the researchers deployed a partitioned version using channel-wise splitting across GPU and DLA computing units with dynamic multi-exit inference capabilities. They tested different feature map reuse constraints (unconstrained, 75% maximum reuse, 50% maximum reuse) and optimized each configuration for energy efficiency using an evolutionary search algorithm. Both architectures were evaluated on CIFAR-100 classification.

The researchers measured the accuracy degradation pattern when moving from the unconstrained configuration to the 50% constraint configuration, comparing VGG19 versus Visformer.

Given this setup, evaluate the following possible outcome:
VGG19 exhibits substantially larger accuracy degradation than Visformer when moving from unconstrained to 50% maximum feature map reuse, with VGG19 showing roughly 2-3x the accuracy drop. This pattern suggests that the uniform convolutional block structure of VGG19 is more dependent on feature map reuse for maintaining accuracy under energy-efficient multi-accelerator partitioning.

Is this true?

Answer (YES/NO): NO